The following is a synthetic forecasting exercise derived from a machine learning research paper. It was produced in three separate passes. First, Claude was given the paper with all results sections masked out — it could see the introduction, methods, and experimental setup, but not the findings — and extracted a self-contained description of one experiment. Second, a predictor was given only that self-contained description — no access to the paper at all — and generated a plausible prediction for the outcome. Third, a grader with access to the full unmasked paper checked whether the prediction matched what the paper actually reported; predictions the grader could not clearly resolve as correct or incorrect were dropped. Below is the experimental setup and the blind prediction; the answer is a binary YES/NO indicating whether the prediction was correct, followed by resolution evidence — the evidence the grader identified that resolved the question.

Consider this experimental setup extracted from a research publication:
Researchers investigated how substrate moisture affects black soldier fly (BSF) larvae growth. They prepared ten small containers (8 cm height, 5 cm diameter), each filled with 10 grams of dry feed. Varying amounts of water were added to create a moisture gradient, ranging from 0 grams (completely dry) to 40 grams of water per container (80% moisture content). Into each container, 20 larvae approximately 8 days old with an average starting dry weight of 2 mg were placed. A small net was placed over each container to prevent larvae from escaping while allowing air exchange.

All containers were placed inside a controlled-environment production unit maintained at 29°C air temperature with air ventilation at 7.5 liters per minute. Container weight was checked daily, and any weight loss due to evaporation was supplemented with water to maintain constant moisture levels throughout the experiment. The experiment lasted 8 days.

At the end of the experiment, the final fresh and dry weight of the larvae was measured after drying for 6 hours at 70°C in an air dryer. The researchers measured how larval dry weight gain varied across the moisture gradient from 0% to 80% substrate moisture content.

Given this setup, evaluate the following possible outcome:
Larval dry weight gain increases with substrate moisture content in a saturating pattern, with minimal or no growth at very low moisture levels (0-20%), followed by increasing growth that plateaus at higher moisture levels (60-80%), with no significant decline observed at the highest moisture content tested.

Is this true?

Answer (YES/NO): NO